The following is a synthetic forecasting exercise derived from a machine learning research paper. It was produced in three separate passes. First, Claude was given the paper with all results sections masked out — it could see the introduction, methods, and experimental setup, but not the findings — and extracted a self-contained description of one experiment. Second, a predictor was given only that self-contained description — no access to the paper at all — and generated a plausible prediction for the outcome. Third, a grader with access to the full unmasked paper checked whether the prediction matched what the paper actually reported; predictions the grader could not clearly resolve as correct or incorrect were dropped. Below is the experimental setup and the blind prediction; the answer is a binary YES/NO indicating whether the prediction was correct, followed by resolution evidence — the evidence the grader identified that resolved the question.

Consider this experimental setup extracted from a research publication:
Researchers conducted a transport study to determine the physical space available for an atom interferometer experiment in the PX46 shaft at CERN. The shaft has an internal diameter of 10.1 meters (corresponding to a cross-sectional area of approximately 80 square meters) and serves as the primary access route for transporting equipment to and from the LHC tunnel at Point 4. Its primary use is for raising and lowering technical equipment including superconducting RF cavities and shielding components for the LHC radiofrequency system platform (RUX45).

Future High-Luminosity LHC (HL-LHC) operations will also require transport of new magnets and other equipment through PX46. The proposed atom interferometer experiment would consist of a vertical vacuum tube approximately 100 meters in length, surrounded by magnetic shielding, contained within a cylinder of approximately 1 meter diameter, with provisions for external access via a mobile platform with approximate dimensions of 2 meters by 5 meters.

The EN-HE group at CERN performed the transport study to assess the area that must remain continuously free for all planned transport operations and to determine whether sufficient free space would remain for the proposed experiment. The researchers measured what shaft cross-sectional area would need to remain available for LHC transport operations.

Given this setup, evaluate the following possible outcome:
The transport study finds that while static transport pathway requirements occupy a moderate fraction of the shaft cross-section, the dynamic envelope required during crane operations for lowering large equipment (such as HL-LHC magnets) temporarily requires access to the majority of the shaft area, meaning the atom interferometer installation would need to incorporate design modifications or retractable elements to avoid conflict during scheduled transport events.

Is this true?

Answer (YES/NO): NO